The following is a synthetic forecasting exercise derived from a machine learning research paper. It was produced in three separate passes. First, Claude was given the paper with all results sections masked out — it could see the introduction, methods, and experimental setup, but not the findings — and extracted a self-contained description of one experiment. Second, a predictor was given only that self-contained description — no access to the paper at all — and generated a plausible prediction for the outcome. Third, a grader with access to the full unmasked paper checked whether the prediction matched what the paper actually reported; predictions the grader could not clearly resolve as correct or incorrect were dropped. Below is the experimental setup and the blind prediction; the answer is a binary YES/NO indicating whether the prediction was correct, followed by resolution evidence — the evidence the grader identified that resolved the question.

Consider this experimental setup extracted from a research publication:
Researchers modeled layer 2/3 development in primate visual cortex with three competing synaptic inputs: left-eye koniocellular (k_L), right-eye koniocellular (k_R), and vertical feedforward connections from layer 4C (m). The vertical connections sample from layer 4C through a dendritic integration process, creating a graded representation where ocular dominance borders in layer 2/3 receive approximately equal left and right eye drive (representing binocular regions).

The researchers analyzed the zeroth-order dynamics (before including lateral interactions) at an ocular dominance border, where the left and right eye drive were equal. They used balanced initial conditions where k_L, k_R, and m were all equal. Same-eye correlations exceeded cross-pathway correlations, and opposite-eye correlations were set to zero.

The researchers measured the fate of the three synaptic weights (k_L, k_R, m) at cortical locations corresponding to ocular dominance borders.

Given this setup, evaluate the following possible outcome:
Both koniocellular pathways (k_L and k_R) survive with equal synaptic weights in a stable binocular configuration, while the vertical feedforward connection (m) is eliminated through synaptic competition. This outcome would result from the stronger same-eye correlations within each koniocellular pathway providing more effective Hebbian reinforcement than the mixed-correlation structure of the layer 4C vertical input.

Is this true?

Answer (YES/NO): NO